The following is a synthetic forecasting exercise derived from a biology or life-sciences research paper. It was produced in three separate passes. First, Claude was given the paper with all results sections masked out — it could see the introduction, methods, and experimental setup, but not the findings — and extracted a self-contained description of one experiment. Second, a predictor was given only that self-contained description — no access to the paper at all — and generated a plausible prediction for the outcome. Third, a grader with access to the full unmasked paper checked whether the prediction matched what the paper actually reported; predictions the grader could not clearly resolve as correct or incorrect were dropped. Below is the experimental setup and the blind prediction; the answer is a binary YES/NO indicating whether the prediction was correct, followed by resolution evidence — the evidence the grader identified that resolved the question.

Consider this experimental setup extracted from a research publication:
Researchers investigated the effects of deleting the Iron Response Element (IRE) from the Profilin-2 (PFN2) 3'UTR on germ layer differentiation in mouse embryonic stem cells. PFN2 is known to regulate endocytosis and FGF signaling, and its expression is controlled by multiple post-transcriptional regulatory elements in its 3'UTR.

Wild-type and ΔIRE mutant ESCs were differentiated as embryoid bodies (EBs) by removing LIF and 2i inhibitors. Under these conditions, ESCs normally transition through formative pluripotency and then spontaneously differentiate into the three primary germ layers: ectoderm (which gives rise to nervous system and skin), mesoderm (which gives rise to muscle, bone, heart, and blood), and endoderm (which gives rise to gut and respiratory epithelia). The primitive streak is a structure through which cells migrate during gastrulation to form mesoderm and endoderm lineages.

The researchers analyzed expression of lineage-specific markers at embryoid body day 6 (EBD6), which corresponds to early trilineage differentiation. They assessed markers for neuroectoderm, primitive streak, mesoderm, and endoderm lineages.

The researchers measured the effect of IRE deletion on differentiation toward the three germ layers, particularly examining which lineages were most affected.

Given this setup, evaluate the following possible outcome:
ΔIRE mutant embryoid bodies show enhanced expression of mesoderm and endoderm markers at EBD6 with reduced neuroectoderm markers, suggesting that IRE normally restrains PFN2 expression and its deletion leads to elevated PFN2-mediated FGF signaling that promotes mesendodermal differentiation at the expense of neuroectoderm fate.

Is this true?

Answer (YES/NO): NO